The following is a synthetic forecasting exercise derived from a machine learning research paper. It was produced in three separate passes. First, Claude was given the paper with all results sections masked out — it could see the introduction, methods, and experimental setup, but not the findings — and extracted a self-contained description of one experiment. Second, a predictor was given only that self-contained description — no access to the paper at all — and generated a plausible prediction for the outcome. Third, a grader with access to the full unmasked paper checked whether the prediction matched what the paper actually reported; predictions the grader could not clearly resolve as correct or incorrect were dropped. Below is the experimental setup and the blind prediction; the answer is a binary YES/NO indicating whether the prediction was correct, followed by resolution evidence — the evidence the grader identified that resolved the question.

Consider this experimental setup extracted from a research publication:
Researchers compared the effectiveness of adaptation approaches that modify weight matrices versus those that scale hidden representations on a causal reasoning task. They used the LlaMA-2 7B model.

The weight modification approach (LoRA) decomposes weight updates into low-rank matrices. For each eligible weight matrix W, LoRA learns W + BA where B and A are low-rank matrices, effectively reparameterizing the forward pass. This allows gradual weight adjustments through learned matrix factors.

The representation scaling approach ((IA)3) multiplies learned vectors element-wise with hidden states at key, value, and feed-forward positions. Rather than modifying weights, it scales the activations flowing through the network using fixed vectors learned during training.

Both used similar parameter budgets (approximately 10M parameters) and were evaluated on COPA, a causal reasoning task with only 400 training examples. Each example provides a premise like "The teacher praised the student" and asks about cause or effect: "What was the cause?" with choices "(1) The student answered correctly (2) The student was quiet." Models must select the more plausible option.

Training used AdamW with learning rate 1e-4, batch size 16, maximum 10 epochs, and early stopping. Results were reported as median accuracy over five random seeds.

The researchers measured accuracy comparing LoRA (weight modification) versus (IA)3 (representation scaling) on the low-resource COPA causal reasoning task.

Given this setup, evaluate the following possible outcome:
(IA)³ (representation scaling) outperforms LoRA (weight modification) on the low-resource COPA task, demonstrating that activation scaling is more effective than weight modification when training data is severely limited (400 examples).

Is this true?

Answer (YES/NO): NO